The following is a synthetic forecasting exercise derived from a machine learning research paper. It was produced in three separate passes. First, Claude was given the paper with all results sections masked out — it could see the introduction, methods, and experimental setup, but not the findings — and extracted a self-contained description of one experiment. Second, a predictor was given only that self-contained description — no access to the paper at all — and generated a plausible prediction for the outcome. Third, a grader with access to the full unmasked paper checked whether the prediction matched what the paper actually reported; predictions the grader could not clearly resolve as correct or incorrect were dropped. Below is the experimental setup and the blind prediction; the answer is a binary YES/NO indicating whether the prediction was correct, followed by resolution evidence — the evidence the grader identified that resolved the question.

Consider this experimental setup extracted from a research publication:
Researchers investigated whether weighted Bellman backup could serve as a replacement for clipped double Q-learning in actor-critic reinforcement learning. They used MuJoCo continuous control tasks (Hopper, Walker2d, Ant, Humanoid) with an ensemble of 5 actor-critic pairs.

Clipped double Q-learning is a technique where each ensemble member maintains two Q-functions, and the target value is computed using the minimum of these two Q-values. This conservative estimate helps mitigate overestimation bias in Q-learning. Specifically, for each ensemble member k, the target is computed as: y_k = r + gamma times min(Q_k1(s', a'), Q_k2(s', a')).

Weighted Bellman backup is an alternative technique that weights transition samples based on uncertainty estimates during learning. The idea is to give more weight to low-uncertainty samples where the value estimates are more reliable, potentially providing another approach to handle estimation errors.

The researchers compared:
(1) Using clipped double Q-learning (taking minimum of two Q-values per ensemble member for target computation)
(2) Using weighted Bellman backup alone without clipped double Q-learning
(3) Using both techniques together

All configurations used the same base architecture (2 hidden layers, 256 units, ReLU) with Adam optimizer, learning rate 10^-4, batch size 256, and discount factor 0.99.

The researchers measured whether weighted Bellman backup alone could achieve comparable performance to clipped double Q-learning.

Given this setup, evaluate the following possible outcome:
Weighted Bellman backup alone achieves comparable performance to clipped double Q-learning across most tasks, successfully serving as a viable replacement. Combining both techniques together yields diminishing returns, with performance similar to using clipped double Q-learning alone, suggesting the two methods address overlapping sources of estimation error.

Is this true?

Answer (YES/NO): NO